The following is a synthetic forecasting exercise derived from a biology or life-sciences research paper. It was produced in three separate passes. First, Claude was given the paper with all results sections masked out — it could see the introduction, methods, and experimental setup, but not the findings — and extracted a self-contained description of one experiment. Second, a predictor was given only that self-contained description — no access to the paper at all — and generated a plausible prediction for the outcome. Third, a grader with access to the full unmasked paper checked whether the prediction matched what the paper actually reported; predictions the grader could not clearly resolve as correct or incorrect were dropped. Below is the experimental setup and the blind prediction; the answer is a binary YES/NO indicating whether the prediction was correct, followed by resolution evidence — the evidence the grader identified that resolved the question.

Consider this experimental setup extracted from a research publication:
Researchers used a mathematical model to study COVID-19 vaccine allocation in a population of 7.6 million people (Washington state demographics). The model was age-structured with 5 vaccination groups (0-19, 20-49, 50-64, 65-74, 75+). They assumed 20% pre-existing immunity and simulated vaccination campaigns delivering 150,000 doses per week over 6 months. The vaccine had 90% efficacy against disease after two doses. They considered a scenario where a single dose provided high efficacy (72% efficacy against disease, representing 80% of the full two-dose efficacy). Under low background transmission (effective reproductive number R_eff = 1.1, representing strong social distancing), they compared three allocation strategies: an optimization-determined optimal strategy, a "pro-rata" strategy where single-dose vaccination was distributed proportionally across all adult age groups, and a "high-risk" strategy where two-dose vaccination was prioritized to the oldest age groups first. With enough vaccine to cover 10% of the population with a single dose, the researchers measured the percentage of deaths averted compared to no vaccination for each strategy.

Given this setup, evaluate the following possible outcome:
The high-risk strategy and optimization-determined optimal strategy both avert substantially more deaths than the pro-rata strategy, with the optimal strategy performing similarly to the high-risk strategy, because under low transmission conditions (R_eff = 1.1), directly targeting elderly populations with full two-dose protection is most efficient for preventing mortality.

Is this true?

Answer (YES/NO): NO